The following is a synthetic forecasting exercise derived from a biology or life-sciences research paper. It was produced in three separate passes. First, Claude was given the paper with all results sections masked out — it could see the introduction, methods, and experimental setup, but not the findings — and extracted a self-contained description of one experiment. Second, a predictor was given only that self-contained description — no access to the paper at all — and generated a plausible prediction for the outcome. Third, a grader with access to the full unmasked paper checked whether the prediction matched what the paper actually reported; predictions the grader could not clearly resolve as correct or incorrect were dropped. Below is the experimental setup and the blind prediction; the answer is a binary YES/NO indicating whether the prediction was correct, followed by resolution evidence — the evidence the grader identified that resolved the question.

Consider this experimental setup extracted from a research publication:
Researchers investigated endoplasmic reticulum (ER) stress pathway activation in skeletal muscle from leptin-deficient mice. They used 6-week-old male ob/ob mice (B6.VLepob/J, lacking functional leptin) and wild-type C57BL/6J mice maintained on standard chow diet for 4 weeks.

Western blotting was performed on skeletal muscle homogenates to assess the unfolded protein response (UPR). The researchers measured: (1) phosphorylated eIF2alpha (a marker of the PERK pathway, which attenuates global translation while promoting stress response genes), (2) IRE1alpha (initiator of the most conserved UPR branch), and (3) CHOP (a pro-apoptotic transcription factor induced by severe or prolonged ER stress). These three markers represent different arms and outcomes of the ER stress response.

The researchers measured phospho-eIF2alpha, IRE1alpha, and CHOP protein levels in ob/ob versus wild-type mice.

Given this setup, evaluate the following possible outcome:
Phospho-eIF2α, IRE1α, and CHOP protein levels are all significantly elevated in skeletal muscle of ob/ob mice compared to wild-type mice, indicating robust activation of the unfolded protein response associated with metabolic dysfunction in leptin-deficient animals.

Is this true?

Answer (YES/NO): NO